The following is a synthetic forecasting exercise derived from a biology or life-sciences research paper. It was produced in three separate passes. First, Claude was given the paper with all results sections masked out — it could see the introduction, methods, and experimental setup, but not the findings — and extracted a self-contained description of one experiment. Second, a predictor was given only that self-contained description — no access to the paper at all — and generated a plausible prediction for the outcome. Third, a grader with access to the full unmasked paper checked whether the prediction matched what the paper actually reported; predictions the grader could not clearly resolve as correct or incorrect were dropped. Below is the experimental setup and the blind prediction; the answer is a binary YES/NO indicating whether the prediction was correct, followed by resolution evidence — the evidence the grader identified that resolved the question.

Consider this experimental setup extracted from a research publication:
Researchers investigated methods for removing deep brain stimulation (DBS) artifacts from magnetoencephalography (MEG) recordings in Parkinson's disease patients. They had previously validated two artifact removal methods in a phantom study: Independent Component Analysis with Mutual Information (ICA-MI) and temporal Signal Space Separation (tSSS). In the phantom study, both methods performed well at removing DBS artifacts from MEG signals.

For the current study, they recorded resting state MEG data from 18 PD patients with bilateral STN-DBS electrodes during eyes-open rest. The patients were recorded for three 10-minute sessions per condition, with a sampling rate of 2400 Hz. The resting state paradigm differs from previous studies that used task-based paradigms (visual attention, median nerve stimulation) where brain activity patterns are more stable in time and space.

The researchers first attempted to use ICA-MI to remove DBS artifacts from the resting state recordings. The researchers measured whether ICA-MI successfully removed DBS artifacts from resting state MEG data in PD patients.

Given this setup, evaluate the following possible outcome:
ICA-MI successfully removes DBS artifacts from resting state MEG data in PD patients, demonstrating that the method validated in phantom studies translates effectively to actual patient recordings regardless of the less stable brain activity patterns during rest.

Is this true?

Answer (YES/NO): NO